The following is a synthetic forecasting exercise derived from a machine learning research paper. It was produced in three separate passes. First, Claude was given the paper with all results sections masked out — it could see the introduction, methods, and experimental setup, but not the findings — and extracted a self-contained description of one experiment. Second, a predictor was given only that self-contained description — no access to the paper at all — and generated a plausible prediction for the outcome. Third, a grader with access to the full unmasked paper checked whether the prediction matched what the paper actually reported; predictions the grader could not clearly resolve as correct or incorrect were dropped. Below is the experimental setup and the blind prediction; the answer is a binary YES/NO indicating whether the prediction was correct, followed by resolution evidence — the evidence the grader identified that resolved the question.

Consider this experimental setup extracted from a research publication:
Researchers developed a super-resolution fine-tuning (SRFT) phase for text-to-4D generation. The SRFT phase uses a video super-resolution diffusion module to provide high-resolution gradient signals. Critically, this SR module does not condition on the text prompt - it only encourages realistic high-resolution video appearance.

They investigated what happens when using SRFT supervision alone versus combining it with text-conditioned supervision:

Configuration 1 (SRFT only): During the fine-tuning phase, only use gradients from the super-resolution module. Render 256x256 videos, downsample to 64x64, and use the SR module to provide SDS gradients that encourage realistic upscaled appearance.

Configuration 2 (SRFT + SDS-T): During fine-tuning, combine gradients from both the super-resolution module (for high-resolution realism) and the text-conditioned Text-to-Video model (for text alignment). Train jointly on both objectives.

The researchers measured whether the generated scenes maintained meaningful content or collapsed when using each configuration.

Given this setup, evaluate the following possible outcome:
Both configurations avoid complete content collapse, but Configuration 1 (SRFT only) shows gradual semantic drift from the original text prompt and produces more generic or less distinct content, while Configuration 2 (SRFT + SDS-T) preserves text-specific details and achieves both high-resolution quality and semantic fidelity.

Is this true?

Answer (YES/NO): NO